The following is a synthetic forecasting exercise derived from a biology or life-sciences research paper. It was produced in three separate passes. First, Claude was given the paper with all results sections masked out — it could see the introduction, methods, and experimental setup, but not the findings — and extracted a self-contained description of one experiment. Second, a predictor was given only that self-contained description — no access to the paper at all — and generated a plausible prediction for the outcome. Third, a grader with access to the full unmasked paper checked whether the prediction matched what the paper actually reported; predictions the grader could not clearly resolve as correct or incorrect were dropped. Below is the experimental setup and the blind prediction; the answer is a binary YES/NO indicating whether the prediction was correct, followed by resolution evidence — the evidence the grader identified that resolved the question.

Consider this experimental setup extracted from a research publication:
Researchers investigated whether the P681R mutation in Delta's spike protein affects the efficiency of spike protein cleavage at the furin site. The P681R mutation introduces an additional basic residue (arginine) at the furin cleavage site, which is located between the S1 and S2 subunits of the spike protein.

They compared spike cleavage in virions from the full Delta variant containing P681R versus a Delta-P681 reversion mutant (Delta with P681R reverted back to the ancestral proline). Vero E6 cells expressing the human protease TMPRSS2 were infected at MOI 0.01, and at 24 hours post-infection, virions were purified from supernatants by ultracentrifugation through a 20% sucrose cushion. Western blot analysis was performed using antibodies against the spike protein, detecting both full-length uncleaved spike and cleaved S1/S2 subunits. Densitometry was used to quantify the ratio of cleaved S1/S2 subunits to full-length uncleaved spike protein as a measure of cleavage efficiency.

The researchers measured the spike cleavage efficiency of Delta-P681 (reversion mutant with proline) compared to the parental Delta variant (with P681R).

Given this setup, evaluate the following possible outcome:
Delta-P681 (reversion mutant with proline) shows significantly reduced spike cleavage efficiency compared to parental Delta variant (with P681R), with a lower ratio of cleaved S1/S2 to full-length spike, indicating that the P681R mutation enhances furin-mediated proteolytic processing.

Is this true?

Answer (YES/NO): YES